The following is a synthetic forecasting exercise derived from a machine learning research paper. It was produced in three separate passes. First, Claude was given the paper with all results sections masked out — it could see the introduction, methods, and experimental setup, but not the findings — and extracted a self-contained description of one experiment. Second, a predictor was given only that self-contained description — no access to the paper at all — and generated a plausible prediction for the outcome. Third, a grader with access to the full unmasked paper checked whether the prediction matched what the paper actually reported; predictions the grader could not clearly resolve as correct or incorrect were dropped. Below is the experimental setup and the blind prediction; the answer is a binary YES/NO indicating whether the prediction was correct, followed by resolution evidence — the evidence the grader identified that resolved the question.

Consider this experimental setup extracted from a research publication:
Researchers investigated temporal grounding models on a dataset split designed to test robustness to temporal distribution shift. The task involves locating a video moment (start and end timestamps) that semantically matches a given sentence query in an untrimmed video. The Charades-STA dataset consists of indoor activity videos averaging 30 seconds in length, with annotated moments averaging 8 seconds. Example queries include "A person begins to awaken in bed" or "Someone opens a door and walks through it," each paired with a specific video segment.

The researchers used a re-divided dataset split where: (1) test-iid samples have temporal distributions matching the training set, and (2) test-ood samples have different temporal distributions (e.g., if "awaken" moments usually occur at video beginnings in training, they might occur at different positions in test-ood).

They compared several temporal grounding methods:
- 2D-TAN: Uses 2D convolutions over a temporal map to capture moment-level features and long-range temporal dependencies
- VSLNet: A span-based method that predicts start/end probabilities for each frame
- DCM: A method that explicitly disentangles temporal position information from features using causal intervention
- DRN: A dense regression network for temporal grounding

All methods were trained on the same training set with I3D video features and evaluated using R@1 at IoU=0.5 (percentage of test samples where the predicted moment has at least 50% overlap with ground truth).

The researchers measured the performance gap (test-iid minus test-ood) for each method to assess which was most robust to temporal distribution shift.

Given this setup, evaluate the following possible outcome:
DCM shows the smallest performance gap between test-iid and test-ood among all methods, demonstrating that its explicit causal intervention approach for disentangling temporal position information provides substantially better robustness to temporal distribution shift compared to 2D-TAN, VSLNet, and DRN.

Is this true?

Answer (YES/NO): NO